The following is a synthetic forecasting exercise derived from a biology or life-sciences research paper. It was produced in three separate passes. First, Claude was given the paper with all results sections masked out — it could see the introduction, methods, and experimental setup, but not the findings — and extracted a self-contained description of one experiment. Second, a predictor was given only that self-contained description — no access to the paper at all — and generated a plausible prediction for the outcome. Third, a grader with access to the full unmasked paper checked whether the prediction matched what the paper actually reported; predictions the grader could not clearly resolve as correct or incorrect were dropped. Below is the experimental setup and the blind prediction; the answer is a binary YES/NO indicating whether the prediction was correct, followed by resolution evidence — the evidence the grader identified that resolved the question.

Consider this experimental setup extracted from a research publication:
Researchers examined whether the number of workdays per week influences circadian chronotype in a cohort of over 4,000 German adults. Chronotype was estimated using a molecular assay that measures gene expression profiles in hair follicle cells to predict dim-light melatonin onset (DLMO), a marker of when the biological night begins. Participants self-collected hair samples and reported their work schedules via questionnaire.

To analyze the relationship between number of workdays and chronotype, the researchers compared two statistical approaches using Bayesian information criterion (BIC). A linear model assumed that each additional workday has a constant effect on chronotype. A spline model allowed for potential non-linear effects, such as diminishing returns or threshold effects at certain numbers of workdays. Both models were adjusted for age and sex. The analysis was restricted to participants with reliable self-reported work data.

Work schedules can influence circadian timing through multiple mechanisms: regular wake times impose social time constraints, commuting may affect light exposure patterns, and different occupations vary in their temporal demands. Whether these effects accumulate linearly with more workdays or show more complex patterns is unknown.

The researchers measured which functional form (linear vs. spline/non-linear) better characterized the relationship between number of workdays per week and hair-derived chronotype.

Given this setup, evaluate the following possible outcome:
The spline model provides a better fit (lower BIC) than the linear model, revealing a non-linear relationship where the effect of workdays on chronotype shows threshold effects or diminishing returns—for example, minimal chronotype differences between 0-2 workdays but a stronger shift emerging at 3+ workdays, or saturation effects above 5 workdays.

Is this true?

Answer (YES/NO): NO